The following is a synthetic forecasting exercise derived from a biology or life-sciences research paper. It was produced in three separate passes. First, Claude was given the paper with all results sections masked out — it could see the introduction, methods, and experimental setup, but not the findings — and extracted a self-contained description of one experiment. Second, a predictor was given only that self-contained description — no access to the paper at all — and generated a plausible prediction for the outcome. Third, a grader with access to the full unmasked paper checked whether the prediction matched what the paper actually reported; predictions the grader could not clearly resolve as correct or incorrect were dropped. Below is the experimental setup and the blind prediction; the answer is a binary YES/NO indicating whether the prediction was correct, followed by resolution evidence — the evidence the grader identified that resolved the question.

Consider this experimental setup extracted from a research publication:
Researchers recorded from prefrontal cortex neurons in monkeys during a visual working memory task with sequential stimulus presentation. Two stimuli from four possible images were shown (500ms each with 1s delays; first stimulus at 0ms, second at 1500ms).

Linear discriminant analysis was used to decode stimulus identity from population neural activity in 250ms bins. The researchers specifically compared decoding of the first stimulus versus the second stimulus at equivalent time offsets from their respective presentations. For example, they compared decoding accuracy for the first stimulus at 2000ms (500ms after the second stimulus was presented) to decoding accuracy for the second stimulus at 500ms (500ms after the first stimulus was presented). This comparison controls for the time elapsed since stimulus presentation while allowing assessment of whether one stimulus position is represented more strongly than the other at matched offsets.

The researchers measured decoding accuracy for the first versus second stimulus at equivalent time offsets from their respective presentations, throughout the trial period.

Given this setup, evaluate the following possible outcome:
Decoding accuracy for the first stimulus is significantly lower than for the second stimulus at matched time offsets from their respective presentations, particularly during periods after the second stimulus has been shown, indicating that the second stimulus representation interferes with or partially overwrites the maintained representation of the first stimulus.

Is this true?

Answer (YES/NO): NO